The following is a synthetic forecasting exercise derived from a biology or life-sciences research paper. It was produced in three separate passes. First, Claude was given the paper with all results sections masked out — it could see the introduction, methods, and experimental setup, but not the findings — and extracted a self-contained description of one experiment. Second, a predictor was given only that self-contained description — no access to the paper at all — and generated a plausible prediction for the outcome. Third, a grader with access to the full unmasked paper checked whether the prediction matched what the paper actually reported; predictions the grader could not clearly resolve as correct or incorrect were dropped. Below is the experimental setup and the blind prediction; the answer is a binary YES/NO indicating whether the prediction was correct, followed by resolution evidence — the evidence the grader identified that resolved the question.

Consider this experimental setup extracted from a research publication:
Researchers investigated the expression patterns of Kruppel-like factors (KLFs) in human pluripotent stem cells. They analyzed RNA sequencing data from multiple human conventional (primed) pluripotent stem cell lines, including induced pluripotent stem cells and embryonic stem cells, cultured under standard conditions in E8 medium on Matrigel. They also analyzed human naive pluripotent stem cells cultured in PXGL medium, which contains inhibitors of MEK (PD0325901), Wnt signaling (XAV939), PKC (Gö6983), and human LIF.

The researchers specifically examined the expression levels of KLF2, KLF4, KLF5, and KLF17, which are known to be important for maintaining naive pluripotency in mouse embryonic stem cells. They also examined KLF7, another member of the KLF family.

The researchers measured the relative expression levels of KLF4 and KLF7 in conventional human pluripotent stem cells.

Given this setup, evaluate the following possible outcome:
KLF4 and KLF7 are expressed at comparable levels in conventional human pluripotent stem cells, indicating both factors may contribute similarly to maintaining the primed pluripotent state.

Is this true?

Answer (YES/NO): NO